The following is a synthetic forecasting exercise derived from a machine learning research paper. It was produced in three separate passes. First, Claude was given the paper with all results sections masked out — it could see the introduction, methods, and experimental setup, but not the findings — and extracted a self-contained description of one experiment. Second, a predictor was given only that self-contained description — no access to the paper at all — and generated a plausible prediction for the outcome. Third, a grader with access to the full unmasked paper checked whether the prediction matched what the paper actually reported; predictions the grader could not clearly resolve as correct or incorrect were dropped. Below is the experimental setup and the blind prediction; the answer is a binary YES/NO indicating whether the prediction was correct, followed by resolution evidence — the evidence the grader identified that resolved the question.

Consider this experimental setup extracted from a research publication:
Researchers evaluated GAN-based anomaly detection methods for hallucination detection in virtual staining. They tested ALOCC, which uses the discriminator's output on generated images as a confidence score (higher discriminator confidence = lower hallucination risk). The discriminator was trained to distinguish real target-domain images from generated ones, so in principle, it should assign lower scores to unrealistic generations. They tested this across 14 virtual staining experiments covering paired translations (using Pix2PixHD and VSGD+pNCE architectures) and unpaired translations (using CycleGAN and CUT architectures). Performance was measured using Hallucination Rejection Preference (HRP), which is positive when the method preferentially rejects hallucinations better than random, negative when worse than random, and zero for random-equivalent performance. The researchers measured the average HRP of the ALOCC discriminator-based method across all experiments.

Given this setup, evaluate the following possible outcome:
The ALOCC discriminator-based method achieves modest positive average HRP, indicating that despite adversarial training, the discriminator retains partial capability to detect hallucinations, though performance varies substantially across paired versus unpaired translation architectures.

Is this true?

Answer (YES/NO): NO